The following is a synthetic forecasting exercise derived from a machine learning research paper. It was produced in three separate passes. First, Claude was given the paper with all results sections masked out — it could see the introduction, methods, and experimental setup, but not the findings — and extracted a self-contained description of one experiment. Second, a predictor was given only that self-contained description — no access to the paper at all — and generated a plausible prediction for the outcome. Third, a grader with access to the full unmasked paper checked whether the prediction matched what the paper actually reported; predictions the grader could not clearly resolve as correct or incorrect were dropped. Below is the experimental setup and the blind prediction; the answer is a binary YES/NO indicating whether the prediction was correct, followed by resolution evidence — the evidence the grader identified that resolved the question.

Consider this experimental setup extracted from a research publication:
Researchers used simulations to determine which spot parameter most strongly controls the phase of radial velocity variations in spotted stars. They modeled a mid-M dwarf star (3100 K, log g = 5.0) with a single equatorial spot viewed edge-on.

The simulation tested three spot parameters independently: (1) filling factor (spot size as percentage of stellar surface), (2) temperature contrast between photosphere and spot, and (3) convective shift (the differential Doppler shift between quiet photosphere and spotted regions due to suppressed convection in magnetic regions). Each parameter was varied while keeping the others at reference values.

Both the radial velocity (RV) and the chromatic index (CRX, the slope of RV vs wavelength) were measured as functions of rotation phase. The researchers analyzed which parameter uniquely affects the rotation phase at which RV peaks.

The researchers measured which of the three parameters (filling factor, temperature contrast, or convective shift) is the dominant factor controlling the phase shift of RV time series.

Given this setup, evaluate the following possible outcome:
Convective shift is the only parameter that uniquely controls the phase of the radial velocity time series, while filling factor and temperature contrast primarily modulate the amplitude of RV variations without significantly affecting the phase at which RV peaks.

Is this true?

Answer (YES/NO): YES